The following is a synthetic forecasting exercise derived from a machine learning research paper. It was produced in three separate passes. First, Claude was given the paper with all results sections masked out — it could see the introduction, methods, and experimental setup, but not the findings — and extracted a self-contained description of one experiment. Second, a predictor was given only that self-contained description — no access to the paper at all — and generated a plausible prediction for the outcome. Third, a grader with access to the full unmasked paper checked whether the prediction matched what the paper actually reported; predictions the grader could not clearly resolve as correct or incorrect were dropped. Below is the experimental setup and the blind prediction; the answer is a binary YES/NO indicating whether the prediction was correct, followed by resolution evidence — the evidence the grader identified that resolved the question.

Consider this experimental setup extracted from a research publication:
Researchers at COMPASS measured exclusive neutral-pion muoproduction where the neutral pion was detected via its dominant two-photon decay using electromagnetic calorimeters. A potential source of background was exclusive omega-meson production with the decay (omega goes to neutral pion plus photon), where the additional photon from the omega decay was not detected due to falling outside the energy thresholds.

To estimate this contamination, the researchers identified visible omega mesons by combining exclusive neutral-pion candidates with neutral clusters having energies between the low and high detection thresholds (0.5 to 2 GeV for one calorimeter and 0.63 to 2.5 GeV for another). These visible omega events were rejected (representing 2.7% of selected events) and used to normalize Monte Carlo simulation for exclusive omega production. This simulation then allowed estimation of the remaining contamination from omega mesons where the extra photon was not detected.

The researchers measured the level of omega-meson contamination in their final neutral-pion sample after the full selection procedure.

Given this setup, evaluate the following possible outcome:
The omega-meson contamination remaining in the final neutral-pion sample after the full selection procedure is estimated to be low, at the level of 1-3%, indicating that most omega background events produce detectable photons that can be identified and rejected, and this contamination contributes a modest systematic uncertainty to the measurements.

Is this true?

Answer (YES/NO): YES